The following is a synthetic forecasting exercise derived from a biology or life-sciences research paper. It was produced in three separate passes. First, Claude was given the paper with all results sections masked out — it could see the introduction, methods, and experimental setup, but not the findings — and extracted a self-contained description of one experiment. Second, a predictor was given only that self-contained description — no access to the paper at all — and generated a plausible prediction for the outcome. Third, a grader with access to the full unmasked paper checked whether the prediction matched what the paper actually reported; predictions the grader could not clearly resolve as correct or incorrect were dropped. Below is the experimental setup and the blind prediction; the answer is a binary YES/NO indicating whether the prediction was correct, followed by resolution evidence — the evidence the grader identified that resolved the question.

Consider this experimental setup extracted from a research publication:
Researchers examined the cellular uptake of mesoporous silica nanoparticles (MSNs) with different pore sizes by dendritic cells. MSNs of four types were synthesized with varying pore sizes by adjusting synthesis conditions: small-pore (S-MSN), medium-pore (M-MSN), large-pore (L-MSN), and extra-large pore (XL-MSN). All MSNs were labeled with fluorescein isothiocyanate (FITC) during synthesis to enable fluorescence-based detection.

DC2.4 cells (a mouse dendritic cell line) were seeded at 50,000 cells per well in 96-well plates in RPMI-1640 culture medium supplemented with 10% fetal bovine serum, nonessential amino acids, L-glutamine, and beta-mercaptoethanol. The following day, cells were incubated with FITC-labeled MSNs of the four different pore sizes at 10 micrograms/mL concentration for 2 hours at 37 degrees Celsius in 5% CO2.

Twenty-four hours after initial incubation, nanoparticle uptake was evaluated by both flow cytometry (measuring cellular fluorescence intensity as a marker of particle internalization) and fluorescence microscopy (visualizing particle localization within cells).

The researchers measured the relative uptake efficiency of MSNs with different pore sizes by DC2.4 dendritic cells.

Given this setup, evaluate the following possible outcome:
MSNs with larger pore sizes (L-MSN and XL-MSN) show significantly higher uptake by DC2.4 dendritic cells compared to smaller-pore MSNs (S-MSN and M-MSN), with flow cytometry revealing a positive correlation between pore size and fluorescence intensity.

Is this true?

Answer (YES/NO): NO